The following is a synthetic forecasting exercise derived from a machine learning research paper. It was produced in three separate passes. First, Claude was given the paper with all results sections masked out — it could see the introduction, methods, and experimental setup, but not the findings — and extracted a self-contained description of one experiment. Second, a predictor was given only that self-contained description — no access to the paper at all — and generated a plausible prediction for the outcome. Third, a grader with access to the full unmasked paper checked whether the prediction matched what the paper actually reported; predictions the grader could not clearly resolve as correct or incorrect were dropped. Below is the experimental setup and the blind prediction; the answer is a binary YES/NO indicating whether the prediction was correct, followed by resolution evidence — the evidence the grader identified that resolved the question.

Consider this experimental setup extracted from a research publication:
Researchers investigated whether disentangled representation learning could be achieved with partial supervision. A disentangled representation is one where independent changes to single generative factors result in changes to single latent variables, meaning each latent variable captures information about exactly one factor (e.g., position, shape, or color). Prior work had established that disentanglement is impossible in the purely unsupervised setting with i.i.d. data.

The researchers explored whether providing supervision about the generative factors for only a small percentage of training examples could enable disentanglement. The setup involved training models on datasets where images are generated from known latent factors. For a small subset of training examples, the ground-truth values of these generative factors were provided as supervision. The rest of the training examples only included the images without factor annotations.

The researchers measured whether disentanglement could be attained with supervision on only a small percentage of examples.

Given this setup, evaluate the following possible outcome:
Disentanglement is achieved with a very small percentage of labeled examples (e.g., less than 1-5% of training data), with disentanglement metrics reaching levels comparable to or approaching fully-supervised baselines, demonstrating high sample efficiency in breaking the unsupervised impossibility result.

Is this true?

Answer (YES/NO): NO